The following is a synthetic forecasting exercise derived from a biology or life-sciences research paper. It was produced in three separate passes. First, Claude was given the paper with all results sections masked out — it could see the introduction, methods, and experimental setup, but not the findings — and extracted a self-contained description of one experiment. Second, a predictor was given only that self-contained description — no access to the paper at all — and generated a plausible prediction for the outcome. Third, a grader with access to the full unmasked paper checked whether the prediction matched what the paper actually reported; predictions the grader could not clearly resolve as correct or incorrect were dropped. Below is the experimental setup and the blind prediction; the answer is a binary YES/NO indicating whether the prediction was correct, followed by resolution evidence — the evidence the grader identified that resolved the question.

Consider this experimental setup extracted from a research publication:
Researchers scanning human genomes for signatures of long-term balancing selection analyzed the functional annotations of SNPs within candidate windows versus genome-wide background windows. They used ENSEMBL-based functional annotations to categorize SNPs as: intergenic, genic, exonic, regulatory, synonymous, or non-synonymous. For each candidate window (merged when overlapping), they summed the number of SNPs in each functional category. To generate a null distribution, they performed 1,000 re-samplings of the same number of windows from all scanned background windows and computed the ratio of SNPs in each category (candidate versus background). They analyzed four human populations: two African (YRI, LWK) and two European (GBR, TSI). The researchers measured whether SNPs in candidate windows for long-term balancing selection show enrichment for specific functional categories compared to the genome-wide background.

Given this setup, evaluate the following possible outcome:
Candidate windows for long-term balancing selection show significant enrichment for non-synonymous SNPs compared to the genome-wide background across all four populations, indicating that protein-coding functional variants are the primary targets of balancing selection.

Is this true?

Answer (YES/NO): NO